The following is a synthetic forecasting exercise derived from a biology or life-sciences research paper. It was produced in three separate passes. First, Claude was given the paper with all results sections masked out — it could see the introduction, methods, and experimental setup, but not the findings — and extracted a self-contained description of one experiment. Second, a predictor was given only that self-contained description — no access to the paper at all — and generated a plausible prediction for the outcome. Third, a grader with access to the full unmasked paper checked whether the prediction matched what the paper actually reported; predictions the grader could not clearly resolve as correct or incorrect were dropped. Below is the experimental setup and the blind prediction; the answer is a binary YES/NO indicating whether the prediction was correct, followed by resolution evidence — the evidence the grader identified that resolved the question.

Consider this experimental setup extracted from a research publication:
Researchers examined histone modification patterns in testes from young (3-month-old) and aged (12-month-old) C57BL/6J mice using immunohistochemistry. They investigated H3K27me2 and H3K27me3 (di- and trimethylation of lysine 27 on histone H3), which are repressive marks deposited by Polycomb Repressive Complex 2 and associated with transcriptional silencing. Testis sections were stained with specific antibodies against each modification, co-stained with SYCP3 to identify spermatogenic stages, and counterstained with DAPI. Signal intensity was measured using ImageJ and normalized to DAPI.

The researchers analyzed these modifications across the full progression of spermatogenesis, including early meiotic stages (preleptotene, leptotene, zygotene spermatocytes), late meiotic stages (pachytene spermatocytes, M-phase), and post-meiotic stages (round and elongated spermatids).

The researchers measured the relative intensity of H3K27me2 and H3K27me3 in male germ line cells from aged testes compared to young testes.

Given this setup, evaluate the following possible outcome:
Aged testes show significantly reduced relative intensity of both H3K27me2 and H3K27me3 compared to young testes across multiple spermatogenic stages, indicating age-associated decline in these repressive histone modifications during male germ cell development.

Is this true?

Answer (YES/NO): NO